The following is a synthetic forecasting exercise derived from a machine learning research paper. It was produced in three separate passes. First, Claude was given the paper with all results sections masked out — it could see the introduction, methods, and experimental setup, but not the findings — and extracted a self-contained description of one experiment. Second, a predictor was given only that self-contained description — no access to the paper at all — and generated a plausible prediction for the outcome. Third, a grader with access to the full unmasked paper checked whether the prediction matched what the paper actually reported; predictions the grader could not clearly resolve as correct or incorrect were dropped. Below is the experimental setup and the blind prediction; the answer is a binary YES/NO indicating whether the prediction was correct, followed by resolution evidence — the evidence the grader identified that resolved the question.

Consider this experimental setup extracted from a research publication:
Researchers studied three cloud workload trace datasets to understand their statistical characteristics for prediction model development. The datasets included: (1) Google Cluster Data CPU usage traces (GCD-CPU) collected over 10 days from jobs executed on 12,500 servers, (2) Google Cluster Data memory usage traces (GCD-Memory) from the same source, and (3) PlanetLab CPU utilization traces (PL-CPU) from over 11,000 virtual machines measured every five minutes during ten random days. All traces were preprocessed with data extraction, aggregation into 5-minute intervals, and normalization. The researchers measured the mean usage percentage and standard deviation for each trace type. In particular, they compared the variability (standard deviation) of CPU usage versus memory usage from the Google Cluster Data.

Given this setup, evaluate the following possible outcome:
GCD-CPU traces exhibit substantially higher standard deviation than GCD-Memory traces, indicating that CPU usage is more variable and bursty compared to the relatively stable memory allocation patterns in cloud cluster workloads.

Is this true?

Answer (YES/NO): NO